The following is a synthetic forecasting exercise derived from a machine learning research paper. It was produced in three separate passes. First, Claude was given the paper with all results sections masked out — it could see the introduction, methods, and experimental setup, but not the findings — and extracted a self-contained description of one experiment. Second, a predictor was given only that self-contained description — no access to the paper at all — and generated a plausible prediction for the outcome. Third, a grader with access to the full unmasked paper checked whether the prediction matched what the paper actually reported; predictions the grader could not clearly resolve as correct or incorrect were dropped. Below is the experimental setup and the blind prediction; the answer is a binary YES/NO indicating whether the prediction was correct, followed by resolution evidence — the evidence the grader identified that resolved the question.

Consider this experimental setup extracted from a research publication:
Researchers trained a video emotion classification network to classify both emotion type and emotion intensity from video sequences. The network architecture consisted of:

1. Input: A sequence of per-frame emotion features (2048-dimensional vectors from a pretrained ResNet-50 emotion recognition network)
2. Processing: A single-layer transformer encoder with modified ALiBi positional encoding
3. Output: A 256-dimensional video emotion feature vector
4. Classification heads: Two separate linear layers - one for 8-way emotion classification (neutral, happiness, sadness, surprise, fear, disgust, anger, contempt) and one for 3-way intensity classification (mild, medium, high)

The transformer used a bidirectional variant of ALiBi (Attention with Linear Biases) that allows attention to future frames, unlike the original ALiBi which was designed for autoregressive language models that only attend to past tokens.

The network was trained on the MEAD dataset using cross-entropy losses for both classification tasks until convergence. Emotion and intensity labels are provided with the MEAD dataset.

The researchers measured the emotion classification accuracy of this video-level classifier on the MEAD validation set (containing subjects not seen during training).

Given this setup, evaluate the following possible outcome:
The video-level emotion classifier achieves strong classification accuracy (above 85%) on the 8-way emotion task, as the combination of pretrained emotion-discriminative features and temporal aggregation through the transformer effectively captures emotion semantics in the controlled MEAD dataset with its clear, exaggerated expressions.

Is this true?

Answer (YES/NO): YES